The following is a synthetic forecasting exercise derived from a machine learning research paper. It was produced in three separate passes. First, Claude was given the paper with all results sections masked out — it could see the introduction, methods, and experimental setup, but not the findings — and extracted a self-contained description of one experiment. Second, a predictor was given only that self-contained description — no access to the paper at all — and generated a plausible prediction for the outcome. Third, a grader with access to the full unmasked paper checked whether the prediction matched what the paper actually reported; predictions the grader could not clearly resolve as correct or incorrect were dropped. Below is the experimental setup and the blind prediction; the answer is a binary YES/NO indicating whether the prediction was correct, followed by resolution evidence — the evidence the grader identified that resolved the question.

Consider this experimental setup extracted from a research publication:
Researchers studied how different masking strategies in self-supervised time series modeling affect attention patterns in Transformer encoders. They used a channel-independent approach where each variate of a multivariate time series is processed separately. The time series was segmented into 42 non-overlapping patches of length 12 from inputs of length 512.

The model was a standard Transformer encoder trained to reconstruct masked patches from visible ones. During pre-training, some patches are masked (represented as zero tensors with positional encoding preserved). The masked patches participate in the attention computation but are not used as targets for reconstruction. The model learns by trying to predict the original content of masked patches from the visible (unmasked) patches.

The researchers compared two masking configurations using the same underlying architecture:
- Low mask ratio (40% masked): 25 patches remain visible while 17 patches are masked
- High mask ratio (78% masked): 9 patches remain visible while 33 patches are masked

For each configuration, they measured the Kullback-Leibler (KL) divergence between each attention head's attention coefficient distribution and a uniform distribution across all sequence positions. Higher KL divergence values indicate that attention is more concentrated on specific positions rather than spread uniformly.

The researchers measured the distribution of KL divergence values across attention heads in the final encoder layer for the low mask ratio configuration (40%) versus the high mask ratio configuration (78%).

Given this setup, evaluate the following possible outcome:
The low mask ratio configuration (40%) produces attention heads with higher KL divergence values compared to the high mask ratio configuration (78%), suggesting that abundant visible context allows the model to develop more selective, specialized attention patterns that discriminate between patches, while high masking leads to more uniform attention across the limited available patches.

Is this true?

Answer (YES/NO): YES